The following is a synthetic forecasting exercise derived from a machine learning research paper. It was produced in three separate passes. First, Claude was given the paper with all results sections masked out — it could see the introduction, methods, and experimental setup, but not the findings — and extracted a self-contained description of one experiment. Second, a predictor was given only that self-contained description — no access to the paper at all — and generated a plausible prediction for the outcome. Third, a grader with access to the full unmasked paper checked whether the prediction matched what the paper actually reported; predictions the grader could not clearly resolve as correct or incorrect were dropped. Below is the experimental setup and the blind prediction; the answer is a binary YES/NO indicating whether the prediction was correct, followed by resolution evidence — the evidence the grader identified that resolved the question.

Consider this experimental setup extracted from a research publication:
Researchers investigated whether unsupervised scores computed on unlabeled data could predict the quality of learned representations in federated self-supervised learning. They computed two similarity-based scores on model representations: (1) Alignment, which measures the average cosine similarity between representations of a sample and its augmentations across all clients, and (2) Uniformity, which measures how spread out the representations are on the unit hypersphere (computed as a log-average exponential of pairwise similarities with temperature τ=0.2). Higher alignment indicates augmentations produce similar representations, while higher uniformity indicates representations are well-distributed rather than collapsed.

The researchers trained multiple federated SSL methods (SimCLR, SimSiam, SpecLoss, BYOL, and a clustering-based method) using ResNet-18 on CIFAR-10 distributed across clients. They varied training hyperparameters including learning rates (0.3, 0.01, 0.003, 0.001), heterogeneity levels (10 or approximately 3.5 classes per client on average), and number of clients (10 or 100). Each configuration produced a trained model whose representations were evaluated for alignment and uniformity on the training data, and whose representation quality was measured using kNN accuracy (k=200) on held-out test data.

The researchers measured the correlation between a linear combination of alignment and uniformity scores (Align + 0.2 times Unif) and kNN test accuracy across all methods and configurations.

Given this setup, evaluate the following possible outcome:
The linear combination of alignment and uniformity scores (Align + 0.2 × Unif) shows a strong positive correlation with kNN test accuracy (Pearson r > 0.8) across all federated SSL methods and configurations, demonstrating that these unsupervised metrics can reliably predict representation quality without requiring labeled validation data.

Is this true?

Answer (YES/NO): YES